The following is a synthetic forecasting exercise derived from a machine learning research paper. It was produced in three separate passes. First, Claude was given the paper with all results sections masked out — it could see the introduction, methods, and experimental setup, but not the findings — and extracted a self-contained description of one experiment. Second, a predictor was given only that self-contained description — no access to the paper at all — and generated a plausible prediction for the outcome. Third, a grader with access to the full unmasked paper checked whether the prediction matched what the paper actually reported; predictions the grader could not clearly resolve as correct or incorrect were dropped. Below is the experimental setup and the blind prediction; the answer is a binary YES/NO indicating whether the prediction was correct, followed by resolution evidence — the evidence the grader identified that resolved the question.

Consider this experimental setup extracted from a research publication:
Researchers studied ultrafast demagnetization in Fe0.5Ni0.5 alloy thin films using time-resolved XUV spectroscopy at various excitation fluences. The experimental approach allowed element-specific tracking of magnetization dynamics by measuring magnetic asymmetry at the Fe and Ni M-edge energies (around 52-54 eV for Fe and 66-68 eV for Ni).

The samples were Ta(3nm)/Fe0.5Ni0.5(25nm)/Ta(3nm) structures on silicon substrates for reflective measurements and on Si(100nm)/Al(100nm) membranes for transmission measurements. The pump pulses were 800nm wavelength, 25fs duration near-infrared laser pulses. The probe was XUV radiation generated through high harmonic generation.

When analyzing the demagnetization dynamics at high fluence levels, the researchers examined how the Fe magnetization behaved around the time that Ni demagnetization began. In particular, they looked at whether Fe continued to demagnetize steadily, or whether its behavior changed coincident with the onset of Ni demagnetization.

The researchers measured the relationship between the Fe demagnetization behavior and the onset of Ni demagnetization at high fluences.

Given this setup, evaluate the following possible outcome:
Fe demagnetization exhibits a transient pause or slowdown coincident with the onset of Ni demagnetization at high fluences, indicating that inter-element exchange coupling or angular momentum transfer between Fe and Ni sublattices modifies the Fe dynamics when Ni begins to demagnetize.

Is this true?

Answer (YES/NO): YES